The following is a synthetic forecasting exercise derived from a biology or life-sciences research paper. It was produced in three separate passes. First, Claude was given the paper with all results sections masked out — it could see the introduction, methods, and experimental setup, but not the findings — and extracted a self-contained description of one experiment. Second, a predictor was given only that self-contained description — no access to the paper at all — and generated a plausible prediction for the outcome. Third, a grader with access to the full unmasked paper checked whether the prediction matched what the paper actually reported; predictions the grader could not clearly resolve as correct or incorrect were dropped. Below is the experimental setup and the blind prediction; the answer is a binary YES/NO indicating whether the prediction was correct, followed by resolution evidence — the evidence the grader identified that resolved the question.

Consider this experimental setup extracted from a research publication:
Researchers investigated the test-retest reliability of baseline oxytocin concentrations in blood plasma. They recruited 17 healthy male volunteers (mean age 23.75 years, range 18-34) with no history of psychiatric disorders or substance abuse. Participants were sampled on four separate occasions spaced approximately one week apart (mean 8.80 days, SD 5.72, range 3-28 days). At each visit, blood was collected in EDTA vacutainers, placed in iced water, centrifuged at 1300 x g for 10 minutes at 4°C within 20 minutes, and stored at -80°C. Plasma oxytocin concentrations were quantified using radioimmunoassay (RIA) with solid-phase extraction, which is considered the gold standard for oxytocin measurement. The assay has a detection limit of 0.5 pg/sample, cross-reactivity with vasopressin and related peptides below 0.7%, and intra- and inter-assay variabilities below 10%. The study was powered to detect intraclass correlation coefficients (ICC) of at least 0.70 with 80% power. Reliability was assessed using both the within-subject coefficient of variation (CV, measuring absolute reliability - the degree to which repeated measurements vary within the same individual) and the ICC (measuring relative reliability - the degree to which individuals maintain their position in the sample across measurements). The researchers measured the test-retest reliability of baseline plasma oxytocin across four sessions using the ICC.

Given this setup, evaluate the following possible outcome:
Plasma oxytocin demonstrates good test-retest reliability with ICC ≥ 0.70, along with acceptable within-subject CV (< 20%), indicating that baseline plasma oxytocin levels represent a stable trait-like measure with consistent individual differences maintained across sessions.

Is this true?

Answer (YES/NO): NO